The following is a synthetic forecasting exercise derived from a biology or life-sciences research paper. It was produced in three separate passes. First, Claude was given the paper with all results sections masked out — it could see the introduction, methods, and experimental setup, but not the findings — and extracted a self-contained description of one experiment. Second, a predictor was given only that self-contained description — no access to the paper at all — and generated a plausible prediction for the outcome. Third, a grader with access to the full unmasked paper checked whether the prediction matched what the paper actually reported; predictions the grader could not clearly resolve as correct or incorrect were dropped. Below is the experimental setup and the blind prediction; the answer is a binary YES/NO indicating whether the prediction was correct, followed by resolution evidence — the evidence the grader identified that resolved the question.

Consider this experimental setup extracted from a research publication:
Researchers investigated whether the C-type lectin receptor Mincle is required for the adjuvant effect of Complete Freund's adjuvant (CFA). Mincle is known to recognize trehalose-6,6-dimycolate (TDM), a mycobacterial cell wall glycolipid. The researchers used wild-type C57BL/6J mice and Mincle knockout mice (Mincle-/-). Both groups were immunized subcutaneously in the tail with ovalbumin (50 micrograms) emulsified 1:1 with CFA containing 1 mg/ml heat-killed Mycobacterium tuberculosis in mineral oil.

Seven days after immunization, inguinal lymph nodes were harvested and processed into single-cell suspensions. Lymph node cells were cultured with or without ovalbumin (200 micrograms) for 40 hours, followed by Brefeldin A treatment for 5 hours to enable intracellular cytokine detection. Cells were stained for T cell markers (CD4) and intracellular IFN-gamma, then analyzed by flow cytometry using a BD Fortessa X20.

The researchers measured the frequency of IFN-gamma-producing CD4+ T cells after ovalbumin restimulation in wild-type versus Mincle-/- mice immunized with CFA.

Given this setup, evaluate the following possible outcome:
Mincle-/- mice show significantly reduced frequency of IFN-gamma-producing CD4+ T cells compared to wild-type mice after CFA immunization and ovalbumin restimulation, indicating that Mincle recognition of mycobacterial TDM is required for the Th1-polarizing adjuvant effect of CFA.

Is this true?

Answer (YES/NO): NO